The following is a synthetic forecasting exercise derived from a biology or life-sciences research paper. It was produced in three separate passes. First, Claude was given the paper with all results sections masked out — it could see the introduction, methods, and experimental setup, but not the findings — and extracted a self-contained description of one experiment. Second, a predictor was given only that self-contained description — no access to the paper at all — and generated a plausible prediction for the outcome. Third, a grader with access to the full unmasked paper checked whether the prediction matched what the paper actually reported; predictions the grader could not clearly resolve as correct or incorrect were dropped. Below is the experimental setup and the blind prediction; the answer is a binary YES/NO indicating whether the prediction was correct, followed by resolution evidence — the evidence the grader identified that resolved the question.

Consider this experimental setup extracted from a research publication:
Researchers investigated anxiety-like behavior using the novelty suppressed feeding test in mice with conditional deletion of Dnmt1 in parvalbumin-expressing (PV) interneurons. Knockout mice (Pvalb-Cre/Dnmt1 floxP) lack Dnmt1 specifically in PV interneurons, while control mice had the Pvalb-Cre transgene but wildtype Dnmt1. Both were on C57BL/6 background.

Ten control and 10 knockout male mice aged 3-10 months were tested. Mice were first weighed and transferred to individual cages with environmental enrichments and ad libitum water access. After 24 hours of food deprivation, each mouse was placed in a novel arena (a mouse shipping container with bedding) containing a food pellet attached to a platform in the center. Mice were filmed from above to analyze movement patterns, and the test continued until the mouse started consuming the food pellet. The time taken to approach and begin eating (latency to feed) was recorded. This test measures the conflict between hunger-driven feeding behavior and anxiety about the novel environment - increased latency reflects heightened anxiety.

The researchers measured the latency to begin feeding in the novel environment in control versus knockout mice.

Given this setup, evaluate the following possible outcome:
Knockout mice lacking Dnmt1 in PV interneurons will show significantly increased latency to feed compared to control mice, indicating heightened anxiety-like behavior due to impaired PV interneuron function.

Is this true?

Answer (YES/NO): YES